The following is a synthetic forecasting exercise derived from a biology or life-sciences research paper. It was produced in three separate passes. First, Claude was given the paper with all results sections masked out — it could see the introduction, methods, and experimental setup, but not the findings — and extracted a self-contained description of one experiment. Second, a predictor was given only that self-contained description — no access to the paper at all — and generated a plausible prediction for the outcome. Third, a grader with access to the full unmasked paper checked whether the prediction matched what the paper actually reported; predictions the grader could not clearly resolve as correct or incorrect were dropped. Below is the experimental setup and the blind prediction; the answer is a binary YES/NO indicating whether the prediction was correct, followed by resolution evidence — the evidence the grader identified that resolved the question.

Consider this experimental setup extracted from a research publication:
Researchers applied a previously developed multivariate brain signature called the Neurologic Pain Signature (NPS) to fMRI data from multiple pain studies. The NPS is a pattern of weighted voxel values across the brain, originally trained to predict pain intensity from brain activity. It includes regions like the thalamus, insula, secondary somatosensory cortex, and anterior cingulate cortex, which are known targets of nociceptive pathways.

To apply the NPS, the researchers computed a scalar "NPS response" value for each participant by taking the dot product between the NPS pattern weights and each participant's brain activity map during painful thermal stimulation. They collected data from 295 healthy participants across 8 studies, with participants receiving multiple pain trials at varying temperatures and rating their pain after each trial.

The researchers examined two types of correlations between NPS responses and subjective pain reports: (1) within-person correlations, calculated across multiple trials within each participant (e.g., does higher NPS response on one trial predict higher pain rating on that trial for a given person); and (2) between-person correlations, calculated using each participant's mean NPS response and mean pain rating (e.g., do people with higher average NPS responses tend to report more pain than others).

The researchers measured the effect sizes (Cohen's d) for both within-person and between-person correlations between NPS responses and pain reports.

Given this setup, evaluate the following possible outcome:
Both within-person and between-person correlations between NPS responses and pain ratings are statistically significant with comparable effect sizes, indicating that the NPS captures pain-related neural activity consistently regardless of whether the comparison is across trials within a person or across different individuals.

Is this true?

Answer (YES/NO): NO